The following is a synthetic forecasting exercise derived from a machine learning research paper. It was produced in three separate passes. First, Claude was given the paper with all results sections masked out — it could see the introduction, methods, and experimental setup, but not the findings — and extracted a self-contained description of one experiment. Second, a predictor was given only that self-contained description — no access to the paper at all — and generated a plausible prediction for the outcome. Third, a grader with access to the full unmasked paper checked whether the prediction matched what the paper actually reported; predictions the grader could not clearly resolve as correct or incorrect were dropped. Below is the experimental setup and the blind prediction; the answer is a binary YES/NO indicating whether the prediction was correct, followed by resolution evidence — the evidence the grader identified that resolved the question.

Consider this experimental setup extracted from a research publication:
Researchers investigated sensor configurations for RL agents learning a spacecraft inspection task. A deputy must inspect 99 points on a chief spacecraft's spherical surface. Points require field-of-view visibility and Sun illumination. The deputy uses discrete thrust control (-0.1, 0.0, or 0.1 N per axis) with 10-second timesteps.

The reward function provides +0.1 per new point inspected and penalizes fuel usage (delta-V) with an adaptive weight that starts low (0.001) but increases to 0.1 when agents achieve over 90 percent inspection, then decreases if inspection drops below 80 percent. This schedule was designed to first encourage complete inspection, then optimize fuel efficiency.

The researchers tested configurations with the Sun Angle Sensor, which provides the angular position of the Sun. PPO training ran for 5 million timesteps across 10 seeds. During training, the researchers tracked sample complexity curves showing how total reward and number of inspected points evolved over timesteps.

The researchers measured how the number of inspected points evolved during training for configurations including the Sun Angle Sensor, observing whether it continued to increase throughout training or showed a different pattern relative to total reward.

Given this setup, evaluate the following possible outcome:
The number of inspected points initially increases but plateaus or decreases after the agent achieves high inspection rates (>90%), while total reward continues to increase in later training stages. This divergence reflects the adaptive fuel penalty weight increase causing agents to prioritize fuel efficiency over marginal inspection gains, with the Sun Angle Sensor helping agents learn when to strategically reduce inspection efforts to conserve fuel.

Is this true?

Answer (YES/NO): YES